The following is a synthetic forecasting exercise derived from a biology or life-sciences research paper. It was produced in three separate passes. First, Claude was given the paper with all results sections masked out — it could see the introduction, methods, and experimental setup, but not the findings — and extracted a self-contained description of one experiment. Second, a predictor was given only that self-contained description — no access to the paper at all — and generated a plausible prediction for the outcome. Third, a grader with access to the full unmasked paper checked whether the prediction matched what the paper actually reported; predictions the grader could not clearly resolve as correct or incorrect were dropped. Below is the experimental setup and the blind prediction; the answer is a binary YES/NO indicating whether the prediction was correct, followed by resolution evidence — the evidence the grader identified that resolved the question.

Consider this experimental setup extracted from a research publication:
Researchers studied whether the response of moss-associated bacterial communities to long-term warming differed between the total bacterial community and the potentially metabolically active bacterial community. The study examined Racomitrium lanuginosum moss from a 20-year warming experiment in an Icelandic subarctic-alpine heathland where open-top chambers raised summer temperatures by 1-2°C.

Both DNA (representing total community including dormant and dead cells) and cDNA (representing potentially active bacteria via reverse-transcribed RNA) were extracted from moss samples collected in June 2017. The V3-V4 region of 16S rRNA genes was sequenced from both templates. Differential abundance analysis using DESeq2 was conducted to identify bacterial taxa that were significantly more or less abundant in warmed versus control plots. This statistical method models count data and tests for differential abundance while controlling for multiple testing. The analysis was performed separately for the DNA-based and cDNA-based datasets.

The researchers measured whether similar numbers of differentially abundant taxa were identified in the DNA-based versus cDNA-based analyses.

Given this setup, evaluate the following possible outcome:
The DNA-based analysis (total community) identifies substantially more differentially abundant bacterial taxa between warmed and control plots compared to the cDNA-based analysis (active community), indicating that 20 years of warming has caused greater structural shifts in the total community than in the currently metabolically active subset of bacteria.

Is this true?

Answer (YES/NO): YES